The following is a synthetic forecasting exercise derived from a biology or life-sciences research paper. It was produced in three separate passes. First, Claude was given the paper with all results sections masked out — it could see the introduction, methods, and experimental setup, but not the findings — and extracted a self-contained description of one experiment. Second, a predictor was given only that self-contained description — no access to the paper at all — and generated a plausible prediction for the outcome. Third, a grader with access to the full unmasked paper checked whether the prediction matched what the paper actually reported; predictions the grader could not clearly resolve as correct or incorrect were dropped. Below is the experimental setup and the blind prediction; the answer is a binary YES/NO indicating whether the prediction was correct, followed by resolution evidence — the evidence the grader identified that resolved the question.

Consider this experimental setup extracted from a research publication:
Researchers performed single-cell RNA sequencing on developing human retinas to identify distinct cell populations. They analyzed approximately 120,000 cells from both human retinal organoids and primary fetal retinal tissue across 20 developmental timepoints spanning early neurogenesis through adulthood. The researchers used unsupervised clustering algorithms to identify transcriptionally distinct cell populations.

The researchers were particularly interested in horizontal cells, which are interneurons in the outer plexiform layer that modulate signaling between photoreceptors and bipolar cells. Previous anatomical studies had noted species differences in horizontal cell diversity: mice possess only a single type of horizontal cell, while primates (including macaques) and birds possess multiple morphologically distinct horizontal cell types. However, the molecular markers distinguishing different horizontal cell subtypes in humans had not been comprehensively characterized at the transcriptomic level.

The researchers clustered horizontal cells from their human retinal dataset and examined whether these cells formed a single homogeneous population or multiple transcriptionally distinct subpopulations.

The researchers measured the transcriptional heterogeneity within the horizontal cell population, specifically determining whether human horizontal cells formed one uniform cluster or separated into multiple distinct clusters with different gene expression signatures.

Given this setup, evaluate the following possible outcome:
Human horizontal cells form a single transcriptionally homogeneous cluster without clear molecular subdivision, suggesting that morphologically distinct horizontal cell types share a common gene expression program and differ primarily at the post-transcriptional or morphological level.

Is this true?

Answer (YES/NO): NO